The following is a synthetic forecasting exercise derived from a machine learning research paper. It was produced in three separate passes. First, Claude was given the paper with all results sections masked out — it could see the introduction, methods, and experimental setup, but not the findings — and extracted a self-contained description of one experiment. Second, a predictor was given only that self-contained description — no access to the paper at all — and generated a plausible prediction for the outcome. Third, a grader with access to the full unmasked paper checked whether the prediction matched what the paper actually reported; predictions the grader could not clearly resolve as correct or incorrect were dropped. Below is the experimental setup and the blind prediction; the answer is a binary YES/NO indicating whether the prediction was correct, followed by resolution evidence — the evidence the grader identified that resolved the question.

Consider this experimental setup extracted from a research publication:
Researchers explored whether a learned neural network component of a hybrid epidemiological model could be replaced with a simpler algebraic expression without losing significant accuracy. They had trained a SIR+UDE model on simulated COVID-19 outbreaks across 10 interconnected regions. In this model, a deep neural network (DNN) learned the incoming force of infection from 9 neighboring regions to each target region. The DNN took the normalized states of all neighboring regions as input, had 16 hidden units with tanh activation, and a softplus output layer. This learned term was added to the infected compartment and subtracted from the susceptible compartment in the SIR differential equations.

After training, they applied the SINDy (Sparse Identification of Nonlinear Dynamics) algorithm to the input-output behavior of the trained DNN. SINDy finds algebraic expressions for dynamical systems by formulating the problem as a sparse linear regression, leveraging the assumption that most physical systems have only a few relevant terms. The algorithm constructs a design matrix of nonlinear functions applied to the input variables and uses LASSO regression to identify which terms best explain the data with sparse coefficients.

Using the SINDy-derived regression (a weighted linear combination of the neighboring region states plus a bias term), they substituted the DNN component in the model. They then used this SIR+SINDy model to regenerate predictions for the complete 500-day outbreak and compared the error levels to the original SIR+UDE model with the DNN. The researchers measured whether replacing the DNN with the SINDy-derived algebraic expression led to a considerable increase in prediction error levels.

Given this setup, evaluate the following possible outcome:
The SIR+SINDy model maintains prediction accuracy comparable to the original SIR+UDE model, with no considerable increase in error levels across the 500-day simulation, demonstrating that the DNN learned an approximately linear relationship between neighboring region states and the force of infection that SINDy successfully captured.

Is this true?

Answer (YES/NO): YES